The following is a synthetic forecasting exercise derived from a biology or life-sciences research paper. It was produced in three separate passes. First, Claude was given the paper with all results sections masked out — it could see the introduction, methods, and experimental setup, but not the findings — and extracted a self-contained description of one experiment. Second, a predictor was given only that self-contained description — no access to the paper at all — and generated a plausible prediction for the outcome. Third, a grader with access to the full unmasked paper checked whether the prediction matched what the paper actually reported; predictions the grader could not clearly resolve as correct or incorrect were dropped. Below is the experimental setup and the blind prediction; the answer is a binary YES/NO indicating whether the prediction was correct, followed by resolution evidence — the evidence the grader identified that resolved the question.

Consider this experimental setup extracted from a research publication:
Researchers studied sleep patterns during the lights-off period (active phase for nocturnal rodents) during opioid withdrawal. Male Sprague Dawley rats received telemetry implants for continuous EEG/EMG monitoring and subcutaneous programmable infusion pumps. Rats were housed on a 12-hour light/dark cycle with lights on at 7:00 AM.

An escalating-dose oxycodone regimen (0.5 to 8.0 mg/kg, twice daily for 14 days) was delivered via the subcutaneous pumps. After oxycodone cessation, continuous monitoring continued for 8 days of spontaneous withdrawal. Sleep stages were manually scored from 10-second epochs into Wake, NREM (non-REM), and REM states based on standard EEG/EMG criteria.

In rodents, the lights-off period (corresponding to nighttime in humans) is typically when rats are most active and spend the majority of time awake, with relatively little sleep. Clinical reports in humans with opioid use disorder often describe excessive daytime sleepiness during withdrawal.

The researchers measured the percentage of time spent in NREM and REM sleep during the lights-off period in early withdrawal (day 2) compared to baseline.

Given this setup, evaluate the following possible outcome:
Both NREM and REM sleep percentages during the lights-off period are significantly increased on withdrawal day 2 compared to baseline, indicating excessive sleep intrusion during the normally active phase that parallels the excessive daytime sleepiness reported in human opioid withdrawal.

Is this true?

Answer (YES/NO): YES